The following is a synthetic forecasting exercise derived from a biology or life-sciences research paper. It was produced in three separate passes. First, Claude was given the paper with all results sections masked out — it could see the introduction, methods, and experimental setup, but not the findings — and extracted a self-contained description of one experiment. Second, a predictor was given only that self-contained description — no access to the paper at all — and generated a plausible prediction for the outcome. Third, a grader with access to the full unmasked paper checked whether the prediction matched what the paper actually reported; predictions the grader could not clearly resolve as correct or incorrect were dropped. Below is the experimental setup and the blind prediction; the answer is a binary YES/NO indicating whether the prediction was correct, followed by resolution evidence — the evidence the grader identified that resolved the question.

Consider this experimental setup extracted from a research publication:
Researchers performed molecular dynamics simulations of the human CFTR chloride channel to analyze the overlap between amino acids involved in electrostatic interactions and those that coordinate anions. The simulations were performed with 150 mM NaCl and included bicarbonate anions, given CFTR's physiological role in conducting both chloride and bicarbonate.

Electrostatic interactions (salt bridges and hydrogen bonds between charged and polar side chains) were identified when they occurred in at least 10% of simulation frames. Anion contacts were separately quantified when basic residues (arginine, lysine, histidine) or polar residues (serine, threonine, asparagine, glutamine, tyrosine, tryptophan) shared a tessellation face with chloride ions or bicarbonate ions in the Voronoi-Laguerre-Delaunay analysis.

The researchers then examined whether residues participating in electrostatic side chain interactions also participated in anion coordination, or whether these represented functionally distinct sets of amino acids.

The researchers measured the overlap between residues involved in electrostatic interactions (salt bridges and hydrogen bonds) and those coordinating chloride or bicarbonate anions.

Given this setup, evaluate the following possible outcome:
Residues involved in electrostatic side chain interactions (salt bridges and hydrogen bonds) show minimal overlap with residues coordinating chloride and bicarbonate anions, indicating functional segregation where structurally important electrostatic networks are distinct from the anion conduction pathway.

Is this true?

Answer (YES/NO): NO